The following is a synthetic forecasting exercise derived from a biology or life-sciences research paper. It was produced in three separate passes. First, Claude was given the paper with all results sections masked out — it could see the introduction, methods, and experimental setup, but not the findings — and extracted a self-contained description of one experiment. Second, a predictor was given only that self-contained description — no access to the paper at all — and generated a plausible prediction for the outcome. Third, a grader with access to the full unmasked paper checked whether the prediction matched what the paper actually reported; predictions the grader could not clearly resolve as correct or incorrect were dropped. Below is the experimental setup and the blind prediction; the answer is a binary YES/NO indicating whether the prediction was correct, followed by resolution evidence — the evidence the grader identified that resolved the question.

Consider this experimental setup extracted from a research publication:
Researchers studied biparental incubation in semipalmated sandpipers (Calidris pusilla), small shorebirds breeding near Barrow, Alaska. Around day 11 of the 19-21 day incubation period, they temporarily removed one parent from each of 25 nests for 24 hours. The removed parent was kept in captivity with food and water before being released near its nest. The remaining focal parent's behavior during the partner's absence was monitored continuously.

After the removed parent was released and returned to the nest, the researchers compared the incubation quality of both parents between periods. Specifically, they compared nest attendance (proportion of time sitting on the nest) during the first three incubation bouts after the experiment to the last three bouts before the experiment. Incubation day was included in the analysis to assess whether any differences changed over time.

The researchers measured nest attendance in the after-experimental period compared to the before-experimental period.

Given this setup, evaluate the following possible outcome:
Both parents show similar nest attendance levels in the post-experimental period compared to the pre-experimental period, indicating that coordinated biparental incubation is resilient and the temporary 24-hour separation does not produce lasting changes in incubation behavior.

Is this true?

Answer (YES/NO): NO